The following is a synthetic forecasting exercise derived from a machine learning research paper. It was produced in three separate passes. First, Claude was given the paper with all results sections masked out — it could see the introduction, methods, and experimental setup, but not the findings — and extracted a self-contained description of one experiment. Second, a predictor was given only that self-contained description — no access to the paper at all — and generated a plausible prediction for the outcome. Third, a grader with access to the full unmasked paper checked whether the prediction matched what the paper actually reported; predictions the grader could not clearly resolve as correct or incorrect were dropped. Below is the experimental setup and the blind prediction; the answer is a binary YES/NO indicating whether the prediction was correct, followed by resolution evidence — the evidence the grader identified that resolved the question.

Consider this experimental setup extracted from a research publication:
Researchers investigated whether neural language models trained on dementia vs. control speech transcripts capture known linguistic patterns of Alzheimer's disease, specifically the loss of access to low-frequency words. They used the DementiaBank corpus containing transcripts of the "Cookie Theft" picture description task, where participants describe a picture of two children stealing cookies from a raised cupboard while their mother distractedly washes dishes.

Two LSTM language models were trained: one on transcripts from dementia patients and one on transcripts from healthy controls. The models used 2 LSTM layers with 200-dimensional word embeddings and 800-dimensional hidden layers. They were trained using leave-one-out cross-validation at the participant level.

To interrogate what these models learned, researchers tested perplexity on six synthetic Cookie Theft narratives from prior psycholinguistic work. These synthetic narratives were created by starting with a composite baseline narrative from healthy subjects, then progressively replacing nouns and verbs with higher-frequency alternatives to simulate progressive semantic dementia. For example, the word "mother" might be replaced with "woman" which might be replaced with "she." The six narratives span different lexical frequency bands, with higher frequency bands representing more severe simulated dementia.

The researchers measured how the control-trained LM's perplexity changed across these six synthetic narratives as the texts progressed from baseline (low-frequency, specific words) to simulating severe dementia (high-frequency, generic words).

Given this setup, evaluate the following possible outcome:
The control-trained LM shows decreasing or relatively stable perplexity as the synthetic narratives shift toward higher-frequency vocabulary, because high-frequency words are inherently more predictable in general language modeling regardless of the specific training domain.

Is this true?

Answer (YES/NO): NO